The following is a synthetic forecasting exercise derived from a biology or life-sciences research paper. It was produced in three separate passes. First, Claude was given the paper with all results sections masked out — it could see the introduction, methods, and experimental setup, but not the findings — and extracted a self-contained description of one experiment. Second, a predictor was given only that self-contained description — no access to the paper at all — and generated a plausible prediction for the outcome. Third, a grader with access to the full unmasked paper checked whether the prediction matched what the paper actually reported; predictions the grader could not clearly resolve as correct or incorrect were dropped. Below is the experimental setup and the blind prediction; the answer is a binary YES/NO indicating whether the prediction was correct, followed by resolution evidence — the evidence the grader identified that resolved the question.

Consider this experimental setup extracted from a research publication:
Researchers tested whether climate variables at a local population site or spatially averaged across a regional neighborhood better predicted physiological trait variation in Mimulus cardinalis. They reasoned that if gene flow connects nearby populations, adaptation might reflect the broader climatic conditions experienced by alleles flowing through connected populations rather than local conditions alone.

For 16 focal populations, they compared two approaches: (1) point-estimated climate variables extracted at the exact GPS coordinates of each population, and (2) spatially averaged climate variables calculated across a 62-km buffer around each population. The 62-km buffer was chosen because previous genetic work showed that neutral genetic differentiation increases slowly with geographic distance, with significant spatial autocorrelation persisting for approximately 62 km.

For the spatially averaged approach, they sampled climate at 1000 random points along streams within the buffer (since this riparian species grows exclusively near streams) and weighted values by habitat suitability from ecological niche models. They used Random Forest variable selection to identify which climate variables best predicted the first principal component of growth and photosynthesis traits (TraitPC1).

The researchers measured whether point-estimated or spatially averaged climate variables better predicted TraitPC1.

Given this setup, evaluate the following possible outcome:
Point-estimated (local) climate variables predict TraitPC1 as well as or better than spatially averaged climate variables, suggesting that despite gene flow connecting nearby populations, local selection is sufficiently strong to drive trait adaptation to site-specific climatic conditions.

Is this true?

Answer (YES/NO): YES